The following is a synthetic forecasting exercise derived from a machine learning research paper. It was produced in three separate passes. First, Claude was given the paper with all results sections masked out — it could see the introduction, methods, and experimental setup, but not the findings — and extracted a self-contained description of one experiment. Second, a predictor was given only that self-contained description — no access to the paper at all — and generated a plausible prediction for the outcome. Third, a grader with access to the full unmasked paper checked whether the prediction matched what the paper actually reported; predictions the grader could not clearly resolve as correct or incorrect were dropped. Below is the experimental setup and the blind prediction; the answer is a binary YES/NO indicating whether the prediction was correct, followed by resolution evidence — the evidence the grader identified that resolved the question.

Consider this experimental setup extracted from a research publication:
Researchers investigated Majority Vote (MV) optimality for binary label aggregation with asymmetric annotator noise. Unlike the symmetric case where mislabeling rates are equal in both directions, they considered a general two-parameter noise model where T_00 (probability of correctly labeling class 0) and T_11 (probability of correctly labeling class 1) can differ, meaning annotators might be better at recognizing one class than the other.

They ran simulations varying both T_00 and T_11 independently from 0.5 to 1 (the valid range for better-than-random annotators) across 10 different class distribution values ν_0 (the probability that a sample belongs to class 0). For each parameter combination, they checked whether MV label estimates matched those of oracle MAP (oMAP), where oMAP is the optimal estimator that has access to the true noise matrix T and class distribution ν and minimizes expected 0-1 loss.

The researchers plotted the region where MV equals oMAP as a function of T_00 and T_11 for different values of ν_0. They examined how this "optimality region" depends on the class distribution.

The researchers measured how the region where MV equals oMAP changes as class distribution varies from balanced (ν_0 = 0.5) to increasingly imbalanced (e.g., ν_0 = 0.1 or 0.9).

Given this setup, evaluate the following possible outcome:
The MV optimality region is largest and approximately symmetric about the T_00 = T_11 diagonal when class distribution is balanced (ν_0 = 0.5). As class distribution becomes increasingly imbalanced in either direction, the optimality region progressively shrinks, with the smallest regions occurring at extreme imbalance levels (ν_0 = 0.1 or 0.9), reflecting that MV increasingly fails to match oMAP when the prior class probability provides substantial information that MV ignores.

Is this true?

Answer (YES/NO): YES